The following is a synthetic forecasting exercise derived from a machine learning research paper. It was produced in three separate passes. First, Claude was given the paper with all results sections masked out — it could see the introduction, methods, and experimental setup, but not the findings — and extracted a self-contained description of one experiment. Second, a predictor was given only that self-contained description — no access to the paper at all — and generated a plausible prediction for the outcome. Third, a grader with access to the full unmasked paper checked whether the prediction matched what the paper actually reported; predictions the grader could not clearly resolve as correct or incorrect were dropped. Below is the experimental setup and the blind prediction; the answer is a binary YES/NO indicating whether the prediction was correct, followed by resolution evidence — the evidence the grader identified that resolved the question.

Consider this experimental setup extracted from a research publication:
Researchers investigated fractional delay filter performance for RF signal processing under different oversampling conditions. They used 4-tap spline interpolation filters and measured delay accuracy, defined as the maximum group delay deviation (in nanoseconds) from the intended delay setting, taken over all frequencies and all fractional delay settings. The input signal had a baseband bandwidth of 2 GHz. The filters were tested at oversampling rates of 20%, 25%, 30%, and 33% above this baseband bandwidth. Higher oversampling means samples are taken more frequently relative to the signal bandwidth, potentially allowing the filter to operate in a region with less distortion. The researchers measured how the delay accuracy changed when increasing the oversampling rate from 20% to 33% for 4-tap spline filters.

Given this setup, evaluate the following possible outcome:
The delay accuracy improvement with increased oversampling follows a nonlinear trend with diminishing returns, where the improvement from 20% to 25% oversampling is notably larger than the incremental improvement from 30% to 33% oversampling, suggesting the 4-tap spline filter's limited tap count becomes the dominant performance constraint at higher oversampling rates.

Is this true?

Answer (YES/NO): YES